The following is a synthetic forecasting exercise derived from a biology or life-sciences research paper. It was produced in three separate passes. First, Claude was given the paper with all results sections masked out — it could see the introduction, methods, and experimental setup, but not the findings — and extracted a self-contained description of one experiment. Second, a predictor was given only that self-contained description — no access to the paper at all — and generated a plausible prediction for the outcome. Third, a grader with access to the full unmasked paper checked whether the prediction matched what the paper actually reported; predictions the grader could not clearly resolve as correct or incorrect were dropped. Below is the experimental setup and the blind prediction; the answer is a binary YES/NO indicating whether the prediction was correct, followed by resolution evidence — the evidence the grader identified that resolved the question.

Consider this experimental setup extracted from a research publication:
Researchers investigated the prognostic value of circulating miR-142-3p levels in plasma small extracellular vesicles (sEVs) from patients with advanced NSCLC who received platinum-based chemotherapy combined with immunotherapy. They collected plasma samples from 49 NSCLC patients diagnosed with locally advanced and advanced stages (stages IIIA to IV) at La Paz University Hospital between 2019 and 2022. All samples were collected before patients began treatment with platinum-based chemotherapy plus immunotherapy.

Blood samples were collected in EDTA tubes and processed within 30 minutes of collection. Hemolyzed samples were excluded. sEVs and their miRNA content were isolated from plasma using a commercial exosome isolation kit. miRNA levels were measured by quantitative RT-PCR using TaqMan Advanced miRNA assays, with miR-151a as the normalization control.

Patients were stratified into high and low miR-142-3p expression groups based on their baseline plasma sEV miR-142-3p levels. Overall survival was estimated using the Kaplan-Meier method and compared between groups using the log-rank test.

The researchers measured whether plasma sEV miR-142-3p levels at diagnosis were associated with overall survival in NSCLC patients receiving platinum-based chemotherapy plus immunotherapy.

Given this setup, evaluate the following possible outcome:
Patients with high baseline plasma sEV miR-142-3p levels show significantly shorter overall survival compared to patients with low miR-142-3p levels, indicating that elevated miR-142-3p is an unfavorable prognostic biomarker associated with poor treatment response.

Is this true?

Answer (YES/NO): YES